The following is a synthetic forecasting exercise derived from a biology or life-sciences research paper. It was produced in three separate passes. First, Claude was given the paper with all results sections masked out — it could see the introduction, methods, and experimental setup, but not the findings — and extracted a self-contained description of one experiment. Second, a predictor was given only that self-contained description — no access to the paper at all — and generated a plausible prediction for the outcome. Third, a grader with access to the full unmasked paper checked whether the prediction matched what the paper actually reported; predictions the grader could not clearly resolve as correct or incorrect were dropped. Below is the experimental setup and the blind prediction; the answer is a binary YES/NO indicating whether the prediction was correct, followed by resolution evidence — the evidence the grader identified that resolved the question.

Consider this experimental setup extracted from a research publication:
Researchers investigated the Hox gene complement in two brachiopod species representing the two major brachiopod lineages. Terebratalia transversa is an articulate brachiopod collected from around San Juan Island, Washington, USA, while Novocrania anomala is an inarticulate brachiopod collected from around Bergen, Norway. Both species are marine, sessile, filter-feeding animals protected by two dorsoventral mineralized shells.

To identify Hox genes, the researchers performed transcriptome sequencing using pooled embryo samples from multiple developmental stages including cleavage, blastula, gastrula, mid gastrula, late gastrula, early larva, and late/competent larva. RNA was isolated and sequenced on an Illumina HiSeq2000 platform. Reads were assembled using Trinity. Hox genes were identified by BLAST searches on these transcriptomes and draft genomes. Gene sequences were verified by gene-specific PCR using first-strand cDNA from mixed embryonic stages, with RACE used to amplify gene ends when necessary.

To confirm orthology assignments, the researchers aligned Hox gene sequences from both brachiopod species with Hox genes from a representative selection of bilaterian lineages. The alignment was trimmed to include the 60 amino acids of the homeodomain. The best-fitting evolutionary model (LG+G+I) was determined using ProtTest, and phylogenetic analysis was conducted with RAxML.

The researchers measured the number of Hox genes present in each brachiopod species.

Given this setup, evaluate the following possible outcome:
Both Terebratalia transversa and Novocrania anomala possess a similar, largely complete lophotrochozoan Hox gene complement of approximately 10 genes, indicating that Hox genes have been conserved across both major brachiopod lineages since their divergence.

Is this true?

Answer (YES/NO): YES